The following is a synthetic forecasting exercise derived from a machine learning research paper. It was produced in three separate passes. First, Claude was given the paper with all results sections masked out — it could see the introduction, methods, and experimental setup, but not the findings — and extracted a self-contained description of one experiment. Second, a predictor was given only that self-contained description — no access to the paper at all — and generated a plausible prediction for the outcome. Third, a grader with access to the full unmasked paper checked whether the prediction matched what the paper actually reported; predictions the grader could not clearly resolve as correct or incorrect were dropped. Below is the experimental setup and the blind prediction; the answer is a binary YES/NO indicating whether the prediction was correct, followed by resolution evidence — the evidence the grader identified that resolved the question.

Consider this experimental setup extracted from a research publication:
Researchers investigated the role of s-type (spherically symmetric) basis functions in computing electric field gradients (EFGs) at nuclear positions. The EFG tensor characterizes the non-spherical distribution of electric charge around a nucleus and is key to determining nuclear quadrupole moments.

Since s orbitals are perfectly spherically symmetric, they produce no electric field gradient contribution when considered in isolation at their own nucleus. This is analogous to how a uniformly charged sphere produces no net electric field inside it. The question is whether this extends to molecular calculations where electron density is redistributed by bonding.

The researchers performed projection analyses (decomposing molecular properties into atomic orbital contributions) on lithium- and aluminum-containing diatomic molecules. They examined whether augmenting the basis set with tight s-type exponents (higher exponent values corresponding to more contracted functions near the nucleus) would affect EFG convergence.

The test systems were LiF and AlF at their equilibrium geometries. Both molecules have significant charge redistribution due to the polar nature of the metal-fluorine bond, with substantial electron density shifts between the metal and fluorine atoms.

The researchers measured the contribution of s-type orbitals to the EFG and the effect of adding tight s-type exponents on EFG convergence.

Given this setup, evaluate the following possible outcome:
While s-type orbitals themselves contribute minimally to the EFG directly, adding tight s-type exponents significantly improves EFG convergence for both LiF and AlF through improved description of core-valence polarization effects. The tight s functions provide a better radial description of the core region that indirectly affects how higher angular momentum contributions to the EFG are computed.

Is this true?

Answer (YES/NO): NO